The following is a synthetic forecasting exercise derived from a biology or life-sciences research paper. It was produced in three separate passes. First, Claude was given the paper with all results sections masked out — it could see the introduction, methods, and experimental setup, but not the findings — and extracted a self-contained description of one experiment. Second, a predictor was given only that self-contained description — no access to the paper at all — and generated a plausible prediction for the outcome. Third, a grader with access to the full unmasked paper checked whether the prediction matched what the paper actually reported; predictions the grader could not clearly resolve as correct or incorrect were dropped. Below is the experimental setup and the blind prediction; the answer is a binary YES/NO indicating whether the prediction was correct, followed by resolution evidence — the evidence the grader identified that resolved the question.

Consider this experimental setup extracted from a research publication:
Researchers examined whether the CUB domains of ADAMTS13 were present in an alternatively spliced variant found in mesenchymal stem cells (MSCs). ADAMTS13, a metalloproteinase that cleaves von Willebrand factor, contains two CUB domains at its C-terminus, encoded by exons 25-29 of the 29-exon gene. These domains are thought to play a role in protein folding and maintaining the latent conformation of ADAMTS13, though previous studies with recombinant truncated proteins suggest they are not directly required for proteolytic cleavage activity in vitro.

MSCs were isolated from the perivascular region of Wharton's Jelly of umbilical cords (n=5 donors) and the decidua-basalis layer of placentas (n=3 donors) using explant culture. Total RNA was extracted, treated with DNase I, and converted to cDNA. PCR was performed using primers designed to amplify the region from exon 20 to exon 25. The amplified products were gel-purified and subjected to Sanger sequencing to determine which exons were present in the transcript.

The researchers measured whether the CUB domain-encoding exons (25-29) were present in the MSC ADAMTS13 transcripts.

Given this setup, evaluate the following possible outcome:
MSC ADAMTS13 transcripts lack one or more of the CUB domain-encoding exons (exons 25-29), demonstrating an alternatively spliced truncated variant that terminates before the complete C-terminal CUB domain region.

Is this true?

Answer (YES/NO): YES